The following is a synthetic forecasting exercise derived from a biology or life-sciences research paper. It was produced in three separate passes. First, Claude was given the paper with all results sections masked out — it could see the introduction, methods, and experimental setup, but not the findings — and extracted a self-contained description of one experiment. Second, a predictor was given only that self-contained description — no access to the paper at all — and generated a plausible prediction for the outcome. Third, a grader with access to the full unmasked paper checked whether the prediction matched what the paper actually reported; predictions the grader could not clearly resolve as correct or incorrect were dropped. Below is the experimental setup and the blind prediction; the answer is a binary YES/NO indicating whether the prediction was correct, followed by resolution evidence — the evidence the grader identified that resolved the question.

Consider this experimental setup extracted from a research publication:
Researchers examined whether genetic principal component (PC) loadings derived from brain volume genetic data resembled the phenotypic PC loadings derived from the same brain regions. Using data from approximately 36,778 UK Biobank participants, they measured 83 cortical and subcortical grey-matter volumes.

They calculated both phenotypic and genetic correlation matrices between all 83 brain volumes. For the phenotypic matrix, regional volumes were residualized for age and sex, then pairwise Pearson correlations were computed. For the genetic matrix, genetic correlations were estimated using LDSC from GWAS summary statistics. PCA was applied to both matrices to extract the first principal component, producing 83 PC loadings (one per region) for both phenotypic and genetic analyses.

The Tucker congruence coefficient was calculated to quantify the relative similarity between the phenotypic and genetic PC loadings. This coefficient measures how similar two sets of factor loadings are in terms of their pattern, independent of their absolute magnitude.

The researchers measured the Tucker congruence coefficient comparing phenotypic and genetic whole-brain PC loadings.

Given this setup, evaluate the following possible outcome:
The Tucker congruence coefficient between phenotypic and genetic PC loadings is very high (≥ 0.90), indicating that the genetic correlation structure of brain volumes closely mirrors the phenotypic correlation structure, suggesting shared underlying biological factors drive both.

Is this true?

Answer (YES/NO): YES